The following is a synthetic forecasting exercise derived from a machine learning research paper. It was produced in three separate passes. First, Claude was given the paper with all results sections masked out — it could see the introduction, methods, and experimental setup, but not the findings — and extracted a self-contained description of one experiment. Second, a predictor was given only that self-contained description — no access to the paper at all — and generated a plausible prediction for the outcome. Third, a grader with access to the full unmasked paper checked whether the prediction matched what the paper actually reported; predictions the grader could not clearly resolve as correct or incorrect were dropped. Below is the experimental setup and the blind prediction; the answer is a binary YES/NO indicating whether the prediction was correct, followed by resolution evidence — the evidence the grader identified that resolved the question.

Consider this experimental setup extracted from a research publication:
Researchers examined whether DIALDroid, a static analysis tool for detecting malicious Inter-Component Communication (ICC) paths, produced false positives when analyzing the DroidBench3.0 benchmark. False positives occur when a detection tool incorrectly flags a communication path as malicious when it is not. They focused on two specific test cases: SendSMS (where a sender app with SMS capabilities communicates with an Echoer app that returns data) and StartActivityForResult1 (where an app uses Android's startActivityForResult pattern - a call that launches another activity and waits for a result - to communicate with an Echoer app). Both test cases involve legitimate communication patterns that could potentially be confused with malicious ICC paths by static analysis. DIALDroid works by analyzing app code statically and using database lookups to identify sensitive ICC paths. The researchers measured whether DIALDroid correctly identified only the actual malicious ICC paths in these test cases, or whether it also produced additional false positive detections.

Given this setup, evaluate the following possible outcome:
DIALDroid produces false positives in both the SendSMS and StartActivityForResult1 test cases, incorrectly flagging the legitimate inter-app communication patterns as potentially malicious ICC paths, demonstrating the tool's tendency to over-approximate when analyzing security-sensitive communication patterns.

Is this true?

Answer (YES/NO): YES